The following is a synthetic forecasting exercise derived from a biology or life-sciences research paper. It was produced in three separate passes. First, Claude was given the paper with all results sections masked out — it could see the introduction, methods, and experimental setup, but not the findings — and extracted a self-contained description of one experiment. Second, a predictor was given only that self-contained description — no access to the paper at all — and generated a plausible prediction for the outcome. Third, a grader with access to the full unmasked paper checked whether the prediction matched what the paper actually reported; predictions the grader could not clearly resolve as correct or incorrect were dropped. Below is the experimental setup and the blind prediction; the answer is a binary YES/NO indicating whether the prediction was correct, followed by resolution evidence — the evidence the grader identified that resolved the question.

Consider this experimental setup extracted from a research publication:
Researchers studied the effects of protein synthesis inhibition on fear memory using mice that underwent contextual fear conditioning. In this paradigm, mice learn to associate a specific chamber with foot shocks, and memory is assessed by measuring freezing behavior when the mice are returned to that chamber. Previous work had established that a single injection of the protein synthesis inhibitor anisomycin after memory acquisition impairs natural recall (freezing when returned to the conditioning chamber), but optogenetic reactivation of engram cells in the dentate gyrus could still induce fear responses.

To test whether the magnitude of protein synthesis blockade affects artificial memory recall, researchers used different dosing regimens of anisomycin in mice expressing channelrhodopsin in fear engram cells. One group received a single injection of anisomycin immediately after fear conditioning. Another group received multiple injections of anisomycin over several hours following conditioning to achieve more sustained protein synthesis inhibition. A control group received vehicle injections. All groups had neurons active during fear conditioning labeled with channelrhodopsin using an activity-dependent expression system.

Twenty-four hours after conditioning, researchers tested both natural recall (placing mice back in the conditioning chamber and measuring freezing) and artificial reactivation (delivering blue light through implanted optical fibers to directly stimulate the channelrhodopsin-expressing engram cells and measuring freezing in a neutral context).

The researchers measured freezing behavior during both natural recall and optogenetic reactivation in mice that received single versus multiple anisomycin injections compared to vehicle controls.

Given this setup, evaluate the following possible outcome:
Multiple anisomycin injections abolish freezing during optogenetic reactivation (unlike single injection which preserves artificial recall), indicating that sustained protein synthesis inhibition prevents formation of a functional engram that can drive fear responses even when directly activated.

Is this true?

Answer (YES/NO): YES